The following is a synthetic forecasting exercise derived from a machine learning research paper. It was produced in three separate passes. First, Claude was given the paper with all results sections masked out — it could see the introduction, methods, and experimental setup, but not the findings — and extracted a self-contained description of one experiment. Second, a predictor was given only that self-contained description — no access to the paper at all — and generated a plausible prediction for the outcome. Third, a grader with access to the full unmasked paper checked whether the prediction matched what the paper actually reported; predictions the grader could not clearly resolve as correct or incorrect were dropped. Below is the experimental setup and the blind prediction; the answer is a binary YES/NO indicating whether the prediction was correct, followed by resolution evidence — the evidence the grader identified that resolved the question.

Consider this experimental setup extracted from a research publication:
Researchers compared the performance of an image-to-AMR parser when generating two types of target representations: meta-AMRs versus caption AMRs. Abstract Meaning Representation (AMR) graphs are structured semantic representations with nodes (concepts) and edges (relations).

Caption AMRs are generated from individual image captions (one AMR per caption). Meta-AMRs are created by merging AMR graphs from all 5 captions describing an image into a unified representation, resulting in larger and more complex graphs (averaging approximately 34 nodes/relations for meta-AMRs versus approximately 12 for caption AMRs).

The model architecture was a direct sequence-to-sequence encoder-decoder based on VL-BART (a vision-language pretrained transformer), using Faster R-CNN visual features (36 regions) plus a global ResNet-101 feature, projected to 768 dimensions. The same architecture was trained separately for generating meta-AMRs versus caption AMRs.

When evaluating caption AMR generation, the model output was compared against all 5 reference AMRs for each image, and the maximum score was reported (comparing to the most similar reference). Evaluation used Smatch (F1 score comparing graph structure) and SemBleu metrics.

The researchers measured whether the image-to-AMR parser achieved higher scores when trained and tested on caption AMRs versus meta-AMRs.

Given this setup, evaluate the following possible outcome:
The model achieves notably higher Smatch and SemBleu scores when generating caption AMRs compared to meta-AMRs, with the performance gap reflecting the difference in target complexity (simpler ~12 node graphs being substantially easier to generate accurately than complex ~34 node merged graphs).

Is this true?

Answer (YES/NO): YES